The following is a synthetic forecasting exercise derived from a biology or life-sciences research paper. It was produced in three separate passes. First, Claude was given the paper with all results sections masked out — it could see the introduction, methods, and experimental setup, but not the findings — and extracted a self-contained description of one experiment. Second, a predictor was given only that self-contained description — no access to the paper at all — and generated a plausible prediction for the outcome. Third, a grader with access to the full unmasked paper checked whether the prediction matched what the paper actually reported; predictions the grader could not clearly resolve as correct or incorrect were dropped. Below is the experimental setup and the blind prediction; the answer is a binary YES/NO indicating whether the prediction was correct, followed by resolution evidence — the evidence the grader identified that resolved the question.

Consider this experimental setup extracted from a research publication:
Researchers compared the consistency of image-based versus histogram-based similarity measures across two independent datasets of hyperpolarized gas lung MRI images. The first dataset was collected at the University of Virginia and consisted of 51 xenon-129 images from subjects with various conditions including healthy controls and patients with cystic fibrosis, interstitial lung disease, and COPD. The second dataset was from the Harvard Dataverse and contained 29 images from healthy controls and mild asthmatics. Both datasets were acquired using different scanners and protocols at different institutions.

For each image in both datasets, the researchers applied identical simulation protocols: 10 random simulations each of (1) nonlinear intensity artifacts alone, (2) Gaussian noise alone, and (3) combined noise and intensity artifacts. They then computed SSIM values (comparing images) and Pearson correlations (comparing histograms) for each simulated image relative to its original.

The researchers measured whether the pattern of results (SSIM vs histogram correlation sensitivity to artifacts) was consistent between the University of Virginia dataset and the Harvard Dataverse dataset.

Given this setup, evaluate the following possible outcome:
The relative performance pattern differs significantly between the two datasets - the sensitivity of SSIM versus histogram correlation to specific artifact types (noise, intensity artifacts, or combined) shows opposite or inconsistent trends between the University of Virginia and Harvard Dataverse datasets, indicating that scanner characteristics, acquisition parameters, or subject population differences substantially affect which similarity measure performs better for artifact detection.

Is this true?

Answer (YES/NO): NO